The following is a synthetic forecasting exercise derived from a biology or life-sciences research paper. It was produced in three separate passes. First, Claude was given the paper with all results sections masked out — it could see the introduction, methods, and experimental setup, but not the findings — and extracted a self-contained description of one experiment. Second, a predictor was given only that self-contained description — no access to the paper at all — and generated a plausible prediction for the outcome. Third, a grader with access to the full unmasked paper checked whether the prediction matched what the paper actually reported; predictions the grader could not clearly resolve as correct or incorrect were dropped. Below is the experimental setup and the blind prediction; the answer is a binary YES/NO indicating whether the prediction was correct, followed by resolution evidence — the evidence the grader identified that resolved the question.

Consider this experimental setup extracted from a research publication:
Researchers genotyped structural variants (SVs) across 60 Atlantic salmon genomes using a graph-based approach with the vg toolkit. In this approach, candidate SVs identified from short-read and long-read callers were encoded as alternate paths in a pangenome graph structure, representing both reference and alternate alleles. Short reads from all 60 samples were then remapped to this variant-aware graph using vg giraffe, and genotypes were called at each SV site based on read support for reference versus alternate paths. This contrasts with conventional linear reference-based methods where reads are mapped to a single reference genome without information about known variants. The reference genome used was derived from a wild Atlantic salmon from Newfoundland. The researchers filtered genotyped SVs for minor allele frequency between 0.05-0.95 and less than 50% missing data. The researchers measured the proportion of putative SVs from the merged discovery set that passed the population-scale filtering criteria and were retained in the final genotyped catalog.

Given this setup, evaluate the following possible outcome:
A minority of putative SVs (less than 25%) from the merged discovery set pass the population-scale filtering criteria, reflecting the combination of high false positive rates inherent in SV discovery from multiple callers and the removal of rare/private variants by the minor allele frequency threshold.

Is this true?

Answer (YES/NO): NO